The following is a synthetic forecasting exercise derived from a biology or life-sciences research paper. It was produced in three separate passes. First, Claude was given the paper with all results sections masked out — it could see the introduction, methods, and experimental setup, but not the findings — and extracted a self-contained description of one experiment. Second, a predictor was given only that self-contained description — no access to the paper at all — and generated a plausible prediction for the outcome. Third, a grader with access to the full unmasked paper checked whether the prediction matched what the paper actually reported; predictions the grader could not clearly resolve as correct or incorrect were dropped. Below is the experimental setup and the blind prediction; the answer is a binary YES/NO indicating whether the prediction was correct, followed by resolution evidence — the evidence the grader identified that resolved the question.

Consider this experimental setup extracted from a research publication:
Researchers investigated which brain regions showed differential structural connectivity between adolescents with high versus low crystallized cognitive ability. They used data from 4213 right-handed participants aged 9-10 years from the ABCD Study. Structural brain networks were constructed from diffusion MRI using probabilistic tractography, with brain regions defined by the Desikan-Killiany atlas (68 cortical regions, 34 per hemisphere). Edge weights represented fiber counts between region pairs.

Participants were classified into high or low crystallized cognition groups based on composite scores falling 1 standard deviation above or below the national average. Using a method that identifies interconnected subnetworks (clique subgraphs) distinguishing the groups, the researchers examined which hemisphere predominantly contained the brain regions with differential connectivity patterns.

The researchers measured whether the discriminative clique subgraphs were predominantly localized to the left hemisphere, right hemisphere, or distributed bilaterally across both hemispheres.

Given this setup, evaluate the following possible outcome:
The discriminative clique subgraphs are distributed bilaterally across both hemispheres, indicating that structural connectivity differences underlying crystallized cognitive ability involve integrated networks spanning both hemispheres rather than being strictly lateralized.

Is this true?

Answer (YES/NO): NO